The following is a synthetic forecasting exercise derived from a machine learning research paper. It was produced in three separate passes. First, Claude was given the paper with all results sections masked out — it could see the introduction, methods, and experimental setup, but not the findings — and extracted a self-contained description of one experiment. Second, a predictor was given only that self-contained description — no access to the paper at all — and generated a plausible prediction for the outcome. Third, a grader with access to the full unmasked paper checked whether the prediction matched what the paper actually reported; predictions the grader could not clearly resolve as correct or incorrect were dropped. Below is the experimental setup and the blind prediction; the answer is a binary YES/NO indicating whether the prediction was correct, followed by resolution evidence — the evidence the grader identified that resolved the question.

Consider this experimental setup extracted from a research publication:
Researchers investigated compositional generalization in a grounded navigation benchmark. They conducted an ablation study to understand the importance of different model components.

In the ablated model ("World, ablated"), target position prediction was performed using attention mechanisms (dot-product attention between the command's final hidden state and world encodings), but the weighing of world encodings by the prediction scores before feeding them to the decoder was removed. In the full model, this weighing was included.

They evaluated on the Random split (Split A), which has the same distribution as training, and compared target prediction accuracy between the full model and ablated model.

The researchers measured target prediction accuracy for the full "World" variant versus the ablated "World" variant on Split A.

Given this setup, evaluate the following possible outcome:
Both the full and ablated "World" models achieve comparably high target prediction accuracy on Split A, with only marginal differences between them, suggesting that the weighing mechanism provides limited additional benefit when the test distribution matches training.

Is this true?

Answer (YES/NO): YES